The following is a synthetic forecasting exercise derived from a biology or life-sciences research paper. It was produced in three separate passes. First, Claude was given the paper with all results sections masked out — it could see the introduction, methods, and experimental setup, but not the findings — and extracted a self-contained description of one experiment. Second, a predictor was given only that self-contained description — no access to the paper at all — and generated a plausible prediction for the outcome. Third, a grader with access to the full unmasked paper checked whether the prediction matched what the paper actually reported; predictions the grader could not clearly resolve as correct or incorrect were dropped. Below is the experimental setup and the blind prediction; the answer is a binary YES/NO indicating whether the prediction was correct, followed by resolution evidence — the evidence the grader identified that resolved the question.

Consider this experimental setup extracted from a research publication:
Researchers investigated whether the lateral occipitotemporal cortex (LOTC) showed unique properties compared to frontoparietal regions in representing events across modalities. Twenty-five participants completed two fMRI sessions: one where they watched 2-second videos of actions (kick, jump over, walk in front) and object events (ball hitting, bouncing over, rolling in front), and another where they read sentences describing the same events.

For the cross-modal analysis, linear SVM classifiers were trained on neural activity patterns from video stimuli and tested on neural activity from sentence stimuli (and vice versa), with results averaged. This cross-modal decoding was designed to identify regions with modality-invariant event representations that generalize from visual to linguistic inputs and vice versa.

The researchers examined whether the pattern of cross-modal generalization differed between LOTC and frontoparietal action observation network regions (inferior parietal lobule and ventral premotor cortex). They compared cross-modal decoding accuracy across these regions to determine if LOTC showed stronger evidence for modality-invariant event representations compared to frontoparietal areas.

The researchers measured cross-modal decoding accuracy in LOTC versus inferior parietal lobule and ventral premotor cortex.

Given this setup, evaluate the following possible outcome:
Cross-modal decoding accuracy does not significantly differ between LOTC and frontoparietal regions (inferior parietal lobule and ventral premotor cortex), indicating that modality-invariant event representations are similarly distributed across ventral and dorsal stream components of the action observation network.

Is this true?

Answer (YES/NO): NO